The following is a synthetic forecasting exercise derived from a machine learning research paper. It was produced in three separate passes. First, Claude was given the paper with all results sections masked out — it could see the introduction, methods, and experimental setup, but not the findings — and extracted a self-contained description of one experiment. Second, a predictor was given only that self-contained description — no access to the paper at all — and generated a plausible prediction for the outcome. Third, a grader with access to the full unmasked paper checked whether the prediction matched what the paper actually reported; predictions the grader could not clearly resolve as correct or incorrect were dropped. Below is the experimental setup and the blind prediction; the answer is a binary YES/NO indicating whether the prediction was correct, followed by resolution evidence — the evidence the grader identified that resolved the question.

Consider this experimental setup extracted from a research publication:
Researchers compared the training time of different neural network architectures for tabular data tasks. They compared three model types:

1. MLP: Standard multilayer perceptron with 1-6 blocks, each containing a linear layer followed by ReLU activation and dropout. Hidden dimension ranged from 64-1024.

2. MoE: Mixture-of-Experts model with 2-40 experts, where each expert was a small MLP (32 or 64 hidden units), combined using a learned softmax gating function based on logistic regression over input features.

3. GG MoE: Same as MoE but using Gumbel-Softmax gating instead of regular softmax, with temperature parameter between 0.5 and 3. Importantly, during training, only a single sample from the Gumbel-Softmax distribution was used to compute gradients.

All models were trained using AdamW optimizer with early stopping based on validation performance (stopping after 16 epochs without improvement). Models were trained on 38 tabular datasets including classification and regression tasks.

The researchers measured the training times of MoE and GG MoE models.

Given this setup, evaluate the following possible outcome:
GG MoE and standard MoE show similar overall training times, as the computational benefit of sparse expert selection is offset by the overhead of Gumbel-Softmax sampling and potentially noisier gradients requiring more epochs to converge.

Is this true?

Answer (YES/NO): NO